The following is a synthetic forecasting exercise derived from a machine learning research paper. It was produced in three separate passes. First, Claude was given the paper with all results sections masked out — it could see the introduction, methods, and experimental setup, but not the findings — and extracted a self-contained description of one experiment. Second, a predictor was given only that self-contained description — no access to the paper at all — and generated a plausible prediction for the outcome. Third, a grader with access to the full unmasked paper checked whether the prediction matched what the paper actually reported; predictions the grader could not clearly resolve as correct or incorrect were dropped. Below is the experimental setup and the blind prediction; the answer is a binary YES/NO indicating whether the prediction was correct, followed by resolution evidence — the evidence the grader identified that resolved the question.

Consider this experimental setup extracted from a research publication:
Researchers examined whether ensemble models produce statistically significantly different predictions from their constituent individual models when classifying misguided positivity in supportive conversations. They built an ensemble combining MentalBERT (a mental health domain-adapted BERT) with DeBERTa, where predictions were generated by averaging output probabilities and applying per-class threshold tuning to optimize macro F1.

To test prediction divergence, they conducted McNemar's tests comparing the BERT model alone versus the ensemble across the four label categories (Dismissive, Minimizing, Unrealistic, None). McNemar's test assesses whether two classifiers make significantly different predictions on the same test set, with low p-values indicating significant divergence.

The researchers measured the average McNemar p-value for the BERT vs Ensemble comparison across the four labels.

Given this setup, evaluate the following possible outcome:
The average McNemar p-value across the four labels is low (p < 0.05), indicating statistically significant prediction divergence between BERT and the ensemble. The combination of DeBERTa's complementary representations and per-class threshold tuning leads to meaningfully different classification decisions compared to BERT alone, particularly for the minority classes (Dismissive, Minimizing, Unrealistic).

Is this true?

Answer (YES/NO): YES